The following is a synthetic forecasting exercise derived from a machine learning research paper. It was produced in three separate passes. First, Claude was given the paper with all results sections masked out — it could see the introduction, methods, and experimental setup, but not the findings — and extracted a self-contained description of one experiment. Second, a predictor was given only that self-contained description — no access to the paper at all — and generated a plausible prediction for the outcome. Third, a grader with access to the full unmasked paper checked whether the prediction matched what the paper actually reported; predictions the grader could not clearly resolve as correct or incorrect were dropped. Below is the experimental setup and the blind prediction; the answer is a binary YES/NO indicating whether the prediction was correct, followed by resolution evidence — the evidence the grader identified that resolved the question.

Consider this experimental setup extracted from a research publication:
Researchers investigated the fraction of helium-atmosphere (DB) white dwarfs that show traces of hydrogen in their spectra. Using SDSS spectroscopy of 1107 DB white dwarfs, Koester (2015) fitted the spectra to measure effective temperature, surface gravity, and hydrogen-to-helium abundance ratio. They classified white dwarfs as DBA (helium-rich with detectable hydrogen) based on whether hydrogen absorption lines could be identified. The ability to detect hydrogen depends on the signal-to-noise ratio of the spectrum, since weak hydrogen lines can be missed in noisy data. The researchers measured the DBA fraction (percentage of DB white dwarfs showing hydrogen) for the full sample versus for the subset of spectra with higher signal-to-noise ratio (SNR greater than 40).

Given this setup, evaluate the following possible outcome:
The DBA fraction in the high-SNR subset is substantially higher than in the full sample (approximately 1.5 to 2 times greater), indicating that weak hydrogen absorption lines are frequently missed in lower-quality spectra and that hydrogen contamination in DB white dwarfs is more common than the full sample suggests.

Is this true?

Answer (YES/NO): NO